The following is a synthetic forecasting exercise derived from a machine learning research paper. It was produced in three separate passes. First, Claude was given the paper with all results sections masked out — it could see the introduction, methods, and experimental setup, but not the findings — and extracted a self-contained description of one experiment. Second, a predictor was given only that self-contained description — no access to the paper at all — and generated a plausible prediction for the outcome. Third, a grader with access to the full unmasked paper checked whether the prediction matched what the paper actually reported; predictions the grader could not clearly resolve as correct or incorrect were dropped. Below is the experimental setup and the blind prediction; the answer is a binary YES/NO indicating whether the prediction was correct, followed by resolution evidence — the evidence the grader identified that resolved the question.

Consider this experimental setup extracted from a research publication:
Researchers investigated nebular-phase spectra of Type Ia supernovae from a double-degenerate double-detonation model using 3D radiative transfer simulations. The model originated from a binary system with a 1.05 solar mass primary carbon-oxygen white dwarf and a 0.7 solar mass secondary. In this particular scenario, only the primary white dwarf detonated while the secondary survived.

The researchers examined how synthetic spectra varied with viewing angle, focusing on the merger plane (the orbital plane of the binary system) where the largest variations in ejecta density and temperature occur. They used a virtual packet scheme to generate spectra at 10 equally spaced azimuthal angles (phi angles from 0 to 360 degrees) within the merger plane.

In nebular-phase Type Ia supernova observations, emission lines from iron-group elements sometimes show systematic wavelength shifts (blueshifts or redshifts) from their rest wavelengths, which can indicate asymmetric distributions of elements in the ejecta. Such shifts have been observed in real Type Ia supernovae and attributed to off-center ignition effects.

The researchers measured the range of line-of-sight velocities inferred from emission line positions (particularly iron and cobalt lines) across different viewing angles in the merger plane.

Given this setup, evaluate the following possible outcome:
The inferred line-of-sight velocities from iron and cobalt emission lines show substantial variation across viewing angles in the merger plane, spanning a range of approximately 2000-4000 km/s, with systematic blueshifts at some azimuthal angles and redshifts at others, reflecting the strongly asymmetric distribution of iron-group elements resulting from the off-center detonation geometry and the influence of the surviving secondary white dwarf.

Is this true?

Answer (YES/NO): NO